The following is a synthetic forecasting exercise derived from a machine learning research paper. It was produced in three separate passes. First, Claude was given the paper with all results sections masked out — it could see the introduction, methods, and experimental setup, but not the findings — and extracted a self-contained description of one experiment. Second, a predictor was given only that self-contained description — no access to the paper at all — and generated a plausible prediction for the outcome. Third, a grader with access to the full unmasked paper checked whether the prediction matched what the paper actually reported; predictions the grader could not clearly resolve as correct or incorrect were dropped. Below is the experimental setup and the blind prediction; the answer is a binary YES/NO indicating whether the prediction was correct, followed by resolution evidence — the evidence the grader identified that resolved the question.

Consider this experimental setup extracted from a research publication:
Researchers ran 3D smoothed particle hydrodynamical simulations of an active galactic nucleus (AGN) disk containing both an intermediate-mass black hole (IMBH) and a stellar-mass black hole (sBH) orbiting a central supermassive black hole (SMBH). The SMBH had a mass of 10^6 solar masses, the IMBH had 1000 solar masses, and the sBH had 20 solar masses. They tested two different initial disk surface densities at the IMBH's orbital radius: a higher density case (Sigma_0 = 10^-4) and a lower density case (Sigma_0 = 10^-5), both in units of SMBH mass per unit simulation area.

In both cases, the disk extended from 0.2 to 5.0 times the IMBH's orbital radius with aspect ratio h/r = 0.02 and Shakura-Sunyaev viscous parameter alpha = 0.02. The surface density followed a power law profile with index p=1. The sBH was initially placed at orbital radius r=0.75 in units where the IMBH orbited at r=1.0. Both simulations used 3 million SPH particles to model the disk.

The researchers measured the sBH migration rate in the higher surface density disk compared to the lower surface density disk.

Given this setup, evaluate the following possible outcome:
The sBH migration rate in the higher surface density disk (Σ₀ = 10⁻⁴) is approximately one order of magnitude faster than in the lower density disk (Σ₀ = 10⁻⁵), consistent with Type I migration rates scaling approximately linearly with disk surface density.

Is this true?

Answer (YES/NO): YES